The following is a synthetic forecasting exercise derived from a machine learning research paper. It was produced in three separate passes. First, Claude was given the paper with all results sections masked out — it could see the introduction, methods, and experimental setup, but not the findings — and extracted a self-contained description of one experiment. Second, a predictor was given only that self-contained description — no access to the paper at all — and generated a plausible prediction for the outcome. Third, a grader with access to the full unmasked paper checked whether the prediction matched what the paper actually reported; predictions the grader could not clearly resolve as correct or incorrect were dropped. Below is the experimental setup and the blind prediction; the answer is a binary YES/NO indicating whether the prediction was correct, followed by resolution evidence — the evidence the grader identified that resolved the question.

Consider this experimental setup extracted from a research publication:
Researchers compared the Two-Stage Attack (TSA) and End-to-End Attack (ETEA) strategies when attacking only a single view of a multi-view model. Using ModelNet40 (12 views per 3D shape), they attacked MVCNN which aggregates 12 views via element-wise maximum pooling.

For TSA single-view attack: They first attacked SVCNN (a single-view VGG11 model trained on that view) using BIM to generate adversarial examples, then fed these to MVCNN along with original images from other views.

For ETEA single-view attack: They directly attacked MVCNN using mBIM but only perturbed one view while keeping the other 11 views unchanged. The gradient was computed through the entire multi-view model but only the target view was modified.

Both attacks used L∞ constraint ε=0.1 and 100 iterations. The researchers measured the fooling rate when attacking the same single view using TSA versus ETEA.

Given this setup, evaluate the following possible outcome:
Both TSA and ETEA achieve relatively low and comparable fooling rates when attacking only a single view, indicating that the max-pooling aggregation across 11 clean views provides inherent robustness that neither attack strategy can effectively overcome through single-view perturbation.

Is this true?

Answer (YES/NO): NO